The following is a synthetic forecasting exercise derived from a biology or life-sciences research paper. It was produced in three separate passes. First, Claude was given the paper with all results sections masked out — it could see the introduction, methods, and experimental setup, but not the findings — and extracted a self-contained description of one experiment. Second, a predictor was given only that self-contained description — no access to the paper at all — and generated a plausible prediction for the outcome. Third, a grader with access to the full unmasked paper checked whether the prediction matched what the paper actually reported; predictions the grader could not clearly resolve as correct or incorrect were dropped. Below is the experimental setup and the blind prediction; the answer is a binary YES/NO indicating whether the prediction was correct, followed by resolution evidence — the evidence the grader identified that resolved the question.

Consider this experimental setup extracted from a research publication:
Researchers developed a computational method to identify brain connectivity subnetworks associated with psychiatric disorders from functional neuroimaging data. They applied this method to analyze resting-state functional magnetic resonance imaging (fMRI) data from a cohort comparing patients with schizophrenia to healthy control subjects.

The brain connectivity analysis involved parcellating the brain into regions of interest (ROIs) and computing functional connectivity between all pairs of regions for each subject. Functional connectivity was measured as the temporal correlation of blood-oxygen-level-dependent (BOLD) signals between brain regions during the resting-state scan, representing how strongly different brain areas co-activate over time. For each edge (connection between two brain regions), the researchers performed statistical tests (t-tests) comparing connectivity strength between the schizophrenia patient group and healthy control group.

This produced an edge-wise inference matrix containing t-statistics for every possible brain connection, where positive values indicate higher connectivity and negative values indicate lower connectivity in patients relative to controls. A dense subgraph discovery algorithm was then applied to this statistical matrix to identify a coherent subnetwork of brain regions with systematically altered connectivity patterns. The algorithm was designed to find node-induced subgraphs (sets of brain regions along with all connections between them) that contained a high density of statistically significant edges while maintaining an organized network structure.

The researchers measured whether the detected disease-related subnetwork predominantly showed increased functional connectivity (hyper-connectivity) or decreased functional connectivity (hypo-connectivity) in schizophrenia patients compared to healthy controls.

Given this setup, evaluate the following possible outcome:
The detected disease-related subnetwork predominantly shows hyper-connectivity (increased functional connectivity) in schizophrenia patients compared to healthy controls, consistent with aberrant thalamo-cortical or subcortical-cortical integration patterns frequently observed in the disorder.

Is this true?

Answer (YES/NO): NO